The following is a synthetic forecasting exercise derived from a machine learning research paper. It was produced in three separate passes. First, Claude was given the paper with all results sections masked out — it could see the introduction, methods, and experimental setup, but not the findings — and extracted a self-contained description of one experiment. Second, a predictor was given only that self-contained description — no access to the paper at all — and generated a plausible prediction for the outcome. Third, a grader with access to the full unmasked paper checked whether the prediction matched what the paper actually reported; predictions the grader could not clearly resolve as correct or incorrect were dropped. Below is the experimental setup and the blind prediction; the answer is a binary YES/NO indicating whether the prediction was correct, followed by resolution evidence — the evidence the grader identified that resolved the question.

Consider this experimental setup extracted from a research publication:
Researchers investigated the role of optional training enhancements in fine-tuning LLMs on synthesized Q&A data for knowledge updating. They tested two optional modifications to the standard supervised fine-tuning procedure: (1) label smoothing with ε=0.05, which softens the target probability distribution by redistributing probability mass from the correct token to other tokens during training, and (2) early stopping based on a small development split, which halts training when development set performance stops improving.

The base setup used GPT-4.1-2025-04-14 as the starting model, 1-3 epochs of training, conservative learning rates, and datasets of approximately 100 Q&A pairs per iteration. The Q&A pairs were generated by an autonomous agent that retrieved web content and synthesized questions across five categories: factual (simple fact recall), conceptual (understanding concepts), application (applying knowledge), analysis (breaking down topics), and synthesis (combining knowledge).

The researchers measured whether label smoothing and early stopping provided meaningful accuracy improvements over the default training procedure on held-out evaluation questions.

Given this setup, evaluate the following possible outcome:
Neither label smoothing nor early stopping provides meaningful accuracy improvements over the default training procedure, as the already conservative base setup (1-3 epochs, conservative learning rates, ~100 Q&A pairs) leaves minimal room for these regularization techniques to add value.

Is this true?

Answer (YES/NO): YES